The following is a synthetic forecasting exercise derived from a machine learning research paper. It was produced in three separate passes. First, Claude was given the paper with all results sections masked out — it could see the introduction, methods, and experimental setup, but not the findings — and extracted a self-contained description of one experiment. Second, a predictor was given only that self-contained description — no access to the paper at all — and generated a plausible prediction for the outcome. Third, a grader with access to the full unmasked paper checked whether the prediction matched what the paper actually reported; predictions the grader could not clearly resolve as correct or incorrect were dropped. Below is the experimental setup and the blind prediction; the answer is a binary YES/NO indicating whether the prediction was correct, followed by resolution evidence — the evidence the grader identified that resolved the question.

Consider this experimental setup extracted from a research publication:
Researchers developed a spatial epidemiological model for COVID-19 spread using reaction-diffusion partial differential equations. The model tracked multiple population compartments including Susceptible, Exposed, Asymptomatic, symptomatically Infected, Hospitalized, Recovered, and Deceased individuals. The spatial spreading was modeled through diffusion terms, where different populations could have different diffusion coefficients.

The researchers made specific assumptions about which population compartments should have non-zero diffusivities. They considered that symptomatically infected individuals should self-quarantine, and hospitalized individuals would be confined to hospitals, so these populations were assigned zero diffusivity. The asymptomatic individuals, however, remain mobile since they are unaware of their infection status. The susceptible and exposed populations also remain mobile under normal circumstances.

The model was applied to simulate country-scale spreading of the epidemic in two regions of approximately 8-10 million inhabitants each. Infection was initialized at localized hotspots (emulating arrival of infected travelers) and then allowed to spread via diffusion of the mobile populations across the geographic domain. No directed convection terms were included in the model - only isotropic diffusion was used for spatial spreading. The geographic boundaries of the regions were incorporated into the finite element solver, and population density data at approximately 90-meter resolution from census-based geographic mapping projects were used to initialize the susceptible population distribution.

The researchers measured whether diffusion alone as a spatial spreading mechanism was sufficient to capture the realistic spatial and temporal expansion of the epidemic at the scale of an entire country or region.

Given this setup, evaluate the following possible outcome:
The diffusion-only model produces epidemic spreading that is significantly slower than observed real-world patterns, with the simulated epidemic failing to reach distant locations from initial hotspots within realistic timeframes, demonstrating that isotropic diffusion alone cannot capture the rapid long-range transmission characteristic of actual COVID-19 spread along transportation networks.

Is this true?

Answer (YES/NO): NO